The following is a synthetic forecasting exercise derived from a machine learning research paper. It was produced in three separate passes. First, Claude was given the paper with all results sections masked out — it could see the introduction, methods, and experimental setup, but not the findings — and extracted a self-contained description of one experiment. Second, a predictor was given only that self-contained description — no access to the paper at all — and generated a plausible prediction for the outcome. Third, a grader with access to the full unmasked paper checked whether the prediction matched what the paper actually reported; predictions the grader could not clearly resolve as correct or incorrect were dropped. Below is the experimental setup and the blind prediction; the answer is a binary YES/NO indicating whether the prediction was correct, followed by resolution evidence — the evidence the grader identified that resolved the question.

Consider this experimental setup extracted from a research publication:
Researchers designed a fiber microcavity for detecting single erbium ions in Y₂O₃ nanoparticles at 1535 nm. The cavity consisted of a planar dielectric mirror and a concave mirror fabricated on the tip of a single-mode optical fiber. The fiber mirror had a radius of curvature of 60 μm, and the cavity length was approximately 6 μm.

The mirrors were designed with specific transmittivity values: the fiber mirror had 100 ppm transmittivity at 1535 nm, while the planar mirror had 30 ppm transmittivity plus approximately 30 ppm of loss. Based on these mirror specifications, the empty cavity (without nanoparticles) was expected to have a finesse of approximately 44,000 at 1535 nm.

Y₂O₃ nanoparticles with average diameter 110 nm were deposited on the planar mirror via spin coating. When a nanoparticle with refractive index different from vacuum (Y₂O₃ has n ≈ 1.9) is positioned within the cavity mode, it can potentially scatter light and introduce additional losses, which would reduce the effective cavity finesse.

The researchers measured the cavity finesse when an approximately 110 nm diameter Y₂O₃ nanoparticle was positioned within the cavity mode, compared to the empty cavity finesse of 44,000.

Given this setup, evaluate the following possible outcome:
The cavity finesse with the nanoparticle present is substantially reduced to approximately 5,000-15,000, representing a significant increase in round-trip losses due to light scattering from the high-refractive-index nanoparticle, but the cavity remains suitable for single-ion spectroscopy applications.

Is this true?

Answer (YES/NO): NO